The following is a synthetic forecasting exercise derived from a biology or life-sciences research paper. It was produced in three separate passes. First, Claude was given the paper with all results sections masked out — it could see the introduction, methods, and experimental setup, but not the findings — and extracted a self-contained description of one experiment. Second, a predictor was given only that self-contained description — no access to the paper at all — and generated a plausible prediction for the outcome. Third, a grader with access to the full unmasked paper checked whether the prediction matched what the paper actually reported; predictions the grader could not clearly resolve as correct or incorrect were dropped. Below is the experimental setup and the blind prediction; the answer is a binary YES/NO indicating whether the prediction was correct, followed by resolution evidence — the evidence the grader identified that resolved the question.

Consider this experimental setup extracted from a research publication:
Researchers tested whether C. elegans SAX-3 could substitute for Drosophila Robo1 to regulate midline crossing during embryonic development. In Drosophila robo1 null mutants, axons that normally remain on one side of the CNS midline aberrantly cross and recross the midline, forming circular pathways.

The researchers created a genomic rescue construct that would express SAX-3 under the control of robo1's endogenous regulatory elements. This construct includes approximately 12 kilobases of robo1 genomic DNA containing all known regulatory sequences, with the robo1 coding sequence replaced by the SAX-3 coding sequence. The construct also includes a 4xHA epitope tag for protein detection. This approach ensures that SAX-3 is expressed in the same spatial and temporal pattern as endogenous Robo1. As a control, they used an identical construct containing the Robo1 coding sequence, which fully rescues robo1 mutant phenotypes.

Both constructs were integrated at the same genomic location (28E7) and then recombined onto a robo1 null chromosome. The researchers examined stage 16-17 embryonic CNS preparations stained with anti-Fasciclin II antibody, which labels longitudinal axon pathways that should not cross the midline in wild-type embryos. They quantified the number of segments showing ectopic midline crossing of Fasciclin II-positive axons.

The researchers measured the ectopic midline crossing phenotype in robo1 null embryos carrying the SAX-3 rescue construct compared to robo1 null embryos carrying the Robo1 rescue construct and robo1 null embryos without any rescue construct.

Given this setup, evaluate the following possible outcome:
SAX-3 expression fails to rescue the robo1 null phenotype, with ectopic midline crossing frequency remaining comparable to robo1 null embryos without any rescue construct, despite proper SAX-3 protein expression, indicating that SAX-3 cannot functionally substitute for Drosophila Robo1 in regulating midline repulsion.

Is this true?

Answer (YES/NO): NO